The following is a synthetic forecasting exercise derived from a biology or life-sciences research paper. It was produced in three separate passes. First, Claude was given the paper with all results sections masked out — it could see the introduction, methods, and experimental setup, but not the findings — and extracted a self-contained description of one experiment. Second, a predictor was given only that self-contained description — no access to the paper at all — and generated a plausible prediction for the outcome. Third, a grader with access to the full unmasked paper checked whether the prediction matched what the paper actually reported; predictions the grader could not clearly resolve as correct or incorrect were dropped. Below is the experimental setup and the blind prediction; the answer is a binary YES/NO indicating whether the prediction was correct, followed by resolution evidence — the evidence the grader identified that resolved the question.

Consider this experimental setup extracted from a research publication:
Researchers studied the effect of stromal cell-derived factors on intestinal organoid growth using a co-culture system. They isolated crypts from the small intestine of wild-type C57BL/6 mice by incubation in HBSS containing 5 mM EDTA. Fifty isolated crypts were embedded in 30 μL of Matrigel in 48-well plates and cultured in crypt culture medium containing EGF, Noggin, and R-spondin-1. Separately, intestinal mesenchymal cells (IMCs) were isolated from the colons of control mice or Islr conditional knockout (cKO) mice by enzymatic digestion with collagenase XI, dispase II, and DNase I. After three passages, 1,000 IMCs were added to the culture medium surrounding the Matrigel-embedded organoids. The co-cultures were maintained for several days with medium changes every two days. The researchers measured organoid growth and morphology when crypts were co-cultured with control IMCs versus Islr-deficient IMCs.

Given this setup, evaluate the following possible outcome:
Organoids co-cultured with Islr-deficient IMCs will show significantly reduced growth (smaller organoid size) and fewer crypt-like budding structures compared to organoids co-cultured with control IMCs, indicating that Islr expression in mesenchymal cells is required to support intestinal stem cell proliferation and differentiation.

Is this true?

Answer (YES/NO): YES